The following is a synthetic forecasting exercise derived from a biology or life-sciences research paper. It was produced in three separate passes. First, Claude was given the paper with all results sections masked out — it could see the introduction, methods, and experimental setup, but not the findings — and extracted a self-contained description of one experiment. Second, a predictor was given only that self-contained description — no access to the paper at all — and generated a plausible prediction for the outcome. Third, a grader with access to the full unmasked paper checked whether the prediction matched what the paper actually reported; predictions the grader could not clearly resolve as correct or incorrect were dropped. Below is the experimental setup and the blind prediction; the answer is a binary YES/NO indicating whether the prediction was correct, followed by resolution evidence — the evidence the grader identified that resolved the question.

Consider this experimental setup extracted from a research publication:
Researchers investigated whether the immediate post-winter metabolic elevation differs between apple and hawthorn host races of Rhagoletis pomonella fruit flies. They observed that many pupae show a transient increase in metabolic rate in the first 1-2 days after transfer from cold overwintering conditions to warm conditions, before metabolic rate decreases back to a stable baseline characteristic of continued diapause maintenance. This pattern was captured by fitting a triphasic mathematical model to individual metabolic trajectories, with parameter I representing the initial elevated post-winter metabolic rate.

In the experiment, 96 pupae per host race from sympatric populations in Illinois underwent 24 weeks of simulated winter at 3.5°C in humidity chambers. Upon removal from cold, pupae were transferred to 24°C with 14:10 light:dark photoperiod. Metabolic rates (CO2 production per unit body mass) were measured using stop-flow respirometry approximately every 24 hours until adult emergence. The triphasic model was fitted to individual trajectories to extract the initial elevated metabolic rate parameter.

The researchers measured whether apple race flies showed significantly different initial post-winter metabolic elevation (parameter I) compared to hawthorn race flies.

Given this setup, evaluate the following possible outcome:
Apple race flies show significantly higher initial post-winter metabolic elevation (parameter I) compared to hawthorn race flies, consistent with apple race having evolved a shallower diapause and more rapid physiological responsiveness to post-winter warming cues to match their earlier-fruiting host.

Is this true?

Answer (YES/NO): YES